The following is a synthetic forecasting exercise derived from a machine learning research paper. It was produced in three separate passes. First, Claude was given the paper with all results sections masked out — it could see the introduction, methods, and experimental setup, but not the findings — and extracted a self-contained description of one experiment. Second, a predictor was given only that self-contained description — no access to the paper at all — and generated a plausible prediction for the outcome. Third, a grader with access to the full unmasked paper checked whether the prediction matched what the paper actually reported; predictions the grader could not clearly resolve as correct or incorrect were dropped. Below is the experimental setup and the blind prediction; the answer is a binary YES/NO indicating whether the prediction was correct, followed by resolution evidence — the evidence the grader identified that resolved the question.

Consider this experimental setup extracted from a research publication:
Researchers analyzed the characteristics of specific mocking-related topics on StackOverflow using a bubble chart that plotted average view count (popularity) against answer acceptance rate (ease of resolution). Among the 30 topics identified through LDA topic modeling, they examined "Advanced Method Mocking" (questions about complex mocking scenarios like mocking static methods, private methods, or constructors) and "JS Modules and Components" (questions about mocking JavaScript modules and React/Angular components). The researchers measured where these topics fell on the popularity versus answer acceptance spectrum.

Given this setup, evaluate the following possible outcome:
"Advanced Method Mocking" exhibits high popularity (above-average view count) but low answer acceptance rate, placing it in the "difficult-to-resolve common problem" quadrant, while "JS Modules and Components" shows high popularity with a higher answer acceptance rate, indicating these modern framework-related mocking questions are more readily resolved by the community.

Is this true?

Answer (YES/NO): NO